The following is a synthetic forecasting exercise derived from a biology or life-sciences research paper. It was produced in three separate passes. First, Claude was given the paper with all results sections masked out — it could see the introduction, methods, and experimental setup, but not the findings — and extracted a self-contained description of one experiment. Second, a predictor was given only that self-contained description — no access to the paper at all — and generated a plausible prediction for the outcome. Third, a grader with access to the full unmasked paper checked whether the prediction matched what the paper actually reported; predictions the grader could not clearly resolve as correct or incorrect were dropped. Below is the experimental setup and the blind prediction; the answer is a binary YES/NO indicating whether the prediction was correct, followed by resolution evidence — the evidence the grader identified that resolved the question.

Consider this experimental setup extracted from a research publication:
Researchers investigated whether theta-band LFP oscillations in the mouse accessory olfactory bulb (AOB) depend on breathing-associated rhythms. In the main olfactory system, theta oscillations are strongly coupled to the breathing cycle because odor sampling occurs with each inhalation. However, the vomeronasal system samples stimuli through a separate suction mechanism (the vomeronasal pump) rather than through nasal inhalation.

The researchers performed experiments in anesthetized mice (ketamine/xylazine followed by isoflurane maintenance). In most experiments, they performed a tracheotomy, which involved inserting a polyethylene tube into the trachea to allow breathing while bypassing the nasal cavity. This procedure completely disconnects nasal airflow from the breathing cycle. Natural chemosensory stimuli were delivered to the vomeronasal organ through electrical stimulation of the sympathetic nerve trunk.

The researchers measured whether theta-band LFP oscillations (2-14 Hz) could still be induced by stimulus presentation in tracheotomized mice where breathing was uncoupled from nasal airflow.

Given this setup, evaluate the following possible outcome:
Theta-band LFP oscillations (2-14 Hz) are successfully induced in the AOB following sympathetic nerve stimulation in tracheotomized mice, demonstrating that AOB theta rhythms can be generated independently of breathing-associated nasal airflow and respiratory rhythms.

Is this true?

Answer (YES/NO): YES